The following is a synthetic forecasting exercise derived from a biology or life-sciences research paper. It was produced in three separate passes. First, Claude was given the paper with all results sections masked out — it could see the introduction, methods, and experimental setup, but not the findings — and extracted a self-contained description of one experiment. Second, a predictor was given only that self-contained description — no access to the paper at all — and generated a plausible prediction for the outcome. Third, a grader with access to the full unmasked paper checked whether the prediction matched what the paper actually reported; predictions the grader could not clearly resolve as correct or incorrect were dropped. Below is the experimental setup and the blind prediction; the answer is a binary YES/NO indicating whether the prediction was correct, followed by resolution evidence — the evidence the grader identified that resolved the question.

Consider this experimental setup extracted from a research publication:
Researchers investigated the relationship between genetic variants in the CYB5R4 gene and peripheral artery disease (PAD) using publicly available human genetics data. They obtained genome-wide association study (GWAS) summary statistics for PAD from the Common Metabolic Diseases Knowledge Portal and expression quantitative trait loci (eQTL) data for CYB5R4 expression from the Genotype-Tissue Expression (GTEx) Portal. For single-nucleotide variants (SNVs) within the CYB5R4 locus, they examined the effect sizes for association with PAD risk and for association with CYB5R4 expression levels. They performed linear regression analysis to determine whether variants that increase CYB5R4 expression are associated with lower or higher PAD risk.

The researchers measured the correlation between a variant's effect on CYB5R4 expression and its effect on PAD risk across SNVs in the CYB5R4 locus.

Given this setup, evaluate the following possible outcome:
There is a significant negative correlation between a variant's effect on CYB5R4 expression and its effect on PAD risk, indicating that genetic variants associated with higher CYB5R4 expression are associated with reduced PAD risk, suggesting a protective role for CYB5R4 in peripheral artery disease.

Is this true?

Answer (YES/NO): YES